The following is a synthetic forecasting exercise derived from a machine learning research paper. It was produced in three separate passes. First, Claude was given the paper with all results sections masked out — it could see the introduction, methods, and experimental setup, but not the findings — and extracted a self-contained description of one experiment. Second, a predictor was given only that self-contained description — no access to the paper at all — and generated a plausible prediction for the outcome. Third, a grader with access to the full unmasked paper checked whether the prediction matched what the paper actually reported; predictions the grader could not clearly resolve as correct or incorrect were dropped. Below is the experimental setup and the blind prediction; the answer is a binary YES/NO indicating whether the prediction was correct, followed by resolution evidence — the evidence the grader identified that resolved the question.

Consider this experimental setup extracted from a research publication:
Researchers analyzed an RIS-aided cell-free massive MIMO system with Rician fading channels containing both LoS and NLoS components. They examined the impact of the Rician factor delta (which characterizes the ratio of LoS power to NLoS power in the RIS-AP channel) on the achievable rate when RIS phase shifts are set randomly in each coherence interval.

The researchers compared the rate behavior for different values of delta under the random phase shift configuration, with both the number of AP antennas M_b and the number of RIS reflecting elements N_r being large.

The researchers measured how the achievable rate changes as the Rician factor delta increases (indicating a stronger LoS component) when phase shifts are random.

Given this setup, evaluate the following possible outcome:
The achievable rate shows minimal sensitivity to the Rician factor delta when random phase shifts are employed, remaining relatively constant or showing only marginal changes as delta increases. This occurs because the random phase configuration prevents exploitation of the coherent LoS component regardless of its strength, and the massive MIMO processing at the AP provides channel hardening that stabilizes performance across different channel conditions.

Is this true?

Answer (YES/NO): NO